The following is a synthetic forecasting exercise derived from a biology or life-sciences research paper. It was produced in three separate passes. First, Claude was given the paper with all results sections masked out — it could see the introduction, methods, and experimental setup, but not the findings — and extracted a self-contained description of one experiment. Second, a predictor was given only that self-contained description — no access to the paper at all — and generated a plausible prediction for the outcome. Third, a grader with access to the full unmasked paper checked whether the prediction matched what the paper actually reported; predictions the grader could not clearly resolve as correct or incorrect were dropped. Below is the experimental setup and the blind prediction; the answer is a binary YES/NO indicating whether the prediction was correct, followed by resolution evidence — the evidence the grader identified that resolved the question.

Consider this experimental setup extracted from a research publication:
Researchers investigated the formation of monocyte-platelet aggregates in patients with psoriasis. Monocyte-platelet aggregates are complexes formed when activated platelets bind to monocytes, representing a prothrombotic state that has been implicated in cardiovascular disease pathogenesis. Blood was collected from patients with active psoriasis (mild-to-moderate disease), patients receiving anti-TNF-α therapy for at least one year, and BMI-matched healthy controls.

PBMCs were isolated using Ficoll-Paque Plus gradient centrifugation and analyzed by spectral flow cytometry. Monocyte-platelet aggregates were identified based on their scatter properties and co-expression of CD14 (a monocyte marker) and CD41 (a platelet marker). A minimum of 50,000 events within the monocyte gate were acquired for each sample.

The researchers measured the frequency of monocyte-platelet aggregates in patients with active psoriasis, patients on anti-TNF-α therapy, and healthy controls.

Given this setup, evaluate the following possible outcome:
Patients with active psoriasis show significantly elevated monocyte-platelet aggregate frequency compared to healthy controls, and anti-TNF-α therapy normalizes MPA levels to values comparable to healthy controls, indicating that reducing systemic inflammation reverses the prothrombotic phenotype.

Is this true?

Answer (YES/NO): YES